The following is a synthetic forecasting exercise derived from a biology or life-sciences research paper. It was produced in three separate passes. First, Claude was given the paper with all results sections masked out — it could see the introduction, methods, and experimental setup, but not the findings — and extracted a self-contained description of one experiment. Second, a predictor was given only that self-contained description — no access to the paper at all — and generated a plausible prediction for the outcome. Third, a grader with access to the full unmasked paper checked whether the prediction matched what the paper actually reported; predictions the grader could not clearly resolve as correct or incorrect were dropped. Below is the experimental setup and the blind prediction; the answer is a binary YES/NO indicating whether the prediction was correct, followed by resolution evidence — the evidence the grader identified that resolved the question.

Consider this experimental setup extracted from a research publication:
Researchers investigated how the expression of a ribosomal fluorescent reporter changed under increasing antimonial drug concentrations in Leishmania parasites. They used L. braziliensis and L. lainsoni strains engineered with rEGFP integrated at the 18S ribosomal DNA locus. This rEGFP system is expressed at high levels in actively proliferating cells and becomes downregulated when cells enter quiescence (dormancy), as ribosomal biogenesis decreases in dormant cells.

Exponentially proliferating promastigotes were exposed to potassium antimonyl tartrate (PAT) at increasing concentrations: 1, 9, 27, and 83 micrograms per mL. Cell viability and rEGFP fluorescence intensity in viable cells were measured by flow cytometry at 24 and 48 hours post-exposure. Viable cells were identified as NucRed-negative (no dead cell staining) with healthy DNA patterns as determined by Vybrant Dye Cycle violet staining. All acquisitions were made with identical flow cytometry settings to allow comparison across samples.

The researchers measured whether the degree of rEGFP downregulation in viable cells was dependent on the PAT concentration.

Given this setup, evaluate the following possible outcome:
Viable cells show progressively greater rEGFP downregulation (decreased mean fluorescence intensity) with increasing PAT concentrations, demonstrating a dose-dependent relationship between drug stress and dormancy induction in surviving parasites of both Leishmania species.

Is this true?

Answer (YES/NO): NO